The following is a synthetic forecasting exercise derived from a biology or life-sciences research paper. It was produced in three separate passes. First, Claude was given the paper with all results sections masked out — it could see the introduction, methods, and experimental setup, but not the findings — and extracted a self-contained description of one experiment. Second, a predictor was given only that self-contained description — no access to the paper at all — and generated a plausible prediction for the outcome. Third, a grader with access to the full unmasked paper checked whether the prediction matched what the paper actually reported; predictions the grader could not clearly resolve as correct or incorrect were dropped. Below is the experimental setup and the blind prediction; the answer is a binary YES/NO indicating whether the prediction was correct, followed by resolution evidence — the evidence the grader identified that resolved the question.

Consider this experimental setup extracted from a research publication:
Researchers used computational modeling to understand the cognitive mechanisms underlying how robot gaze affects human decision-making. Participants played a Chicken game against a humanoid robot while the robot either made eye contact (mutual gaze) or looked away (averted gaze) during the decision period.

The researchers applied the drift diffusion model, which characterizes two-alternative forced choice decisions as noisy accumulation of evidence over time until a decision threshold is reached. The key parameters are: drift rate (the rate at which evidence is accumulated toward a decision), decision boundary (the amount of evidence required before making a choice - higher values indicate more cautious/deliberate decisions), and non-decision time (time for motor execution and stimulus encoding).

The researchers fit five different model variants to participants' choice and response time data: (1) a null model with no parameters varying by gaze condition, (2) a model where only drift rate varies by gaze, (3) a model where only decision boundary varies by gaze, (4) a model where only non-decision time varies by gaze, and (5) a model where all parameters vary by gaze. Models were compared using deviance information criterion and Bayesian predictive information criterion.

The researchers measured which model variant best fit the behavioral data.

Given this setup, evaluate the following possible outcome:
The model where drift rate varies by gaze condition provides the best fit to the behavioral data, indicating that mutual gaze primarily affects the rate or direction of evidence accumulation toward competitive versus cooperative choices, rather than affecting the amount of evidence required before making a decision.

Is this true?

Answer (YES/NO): NO